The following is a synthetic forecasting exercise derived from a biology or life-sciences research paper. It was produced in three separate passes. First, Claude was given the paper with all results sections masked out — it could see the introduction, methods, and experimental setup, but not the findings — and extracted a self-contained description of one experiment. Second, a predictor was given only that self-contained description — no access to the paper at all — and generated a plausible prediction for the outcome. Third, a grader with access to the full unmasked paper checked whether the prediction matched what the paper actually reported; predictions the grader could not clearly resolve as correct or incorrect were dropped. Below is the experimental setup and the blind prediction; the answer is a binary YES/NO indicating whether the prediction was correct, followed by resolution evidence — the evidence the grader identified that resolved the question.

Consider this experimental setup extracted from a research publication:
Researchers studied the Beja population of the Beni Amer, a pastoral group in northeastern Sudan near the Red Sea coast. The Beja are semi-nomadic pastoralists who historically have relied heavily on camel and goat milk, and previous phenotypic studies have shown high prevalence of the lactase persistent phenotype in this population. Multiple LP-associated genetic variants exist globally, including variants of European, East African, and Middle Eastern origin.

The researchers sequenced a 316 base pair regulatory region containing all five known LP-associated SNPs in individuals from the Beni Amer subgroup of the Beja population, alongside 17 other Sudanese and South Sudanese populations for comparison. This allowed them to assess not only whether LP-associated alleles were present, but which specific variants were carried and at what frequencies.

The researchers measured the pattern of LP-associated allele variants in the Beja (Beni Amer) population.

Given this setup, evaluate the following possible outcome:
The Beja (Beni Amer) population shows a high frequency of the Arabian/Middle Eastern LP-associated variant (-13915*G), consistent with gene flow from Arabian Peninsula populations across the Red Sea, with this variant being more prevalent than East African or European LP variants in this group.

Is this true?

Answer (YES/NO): NO